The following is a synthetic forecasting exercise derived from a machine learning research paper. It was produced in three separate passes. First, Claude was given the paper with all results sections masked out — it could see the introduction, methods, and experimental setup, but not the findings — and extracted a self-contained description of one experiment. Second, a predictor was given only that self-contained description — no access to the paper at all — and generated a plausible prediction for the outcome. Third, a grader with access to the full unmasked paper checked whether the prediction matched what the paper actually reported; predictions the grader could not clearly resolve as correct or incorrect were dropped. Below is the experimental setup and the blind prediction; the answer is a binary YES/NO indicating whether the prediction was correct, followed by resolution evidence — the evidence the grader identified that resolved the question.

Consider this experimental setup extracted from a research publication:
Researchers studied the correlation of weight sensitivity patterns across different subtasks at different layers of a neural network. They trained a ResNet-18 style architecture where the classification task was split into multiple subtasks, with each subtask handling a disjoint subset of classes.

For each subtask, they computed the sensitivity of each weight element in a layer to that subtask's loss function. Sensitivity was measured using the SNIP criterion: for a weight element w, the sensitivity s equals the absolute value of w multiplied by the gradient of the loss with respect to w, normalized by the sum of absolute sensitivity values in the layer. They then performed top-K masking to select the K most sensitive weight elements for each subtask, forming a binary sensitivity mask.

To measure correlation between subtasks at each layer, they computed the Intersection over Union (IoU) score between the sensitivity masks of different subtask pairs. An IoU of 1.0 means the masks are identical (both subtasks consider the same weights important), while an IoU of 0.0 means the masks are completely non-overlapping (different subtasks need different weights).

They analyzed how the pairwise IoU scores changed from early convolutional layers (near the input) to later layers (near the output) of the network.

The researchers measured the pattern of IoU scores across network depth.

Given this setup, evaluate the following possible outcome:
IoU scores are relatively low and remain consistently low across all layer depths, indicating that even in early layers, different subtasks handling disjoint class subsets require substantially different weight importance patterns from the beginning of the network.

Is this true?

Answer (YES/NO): NO